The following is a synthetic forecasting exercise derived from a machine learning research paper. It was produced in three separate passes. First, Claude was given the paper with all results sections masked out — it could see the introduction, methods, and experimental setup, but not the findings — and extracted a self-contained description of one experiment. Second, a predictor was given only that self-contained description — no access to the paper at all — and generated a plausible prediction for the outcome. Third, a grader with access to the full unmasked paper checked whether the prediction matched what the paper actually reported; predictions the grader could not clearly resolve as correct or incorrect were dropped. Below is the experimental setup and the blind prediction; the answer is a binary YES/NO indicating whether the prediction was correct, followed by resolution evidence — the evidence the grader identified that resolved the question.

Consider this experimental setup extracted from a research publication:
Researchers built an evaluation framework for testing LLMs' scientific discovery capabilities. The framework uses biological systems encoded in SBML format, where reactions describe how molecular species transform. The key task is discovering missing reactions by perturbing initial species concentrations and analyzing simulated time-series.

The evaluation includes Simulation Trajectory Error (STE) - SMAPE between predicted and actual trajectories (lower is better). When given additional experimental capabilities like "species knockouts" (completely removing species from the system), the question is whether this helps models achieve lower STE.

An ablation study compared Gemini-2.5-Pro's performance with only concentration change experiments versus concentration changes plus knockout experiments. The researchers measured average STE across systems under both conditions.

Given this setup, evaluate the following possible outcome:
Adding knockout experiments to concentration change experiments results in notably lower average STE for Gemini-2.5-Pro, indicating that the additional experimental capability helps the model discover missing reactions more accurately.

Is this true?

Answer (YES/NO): NO